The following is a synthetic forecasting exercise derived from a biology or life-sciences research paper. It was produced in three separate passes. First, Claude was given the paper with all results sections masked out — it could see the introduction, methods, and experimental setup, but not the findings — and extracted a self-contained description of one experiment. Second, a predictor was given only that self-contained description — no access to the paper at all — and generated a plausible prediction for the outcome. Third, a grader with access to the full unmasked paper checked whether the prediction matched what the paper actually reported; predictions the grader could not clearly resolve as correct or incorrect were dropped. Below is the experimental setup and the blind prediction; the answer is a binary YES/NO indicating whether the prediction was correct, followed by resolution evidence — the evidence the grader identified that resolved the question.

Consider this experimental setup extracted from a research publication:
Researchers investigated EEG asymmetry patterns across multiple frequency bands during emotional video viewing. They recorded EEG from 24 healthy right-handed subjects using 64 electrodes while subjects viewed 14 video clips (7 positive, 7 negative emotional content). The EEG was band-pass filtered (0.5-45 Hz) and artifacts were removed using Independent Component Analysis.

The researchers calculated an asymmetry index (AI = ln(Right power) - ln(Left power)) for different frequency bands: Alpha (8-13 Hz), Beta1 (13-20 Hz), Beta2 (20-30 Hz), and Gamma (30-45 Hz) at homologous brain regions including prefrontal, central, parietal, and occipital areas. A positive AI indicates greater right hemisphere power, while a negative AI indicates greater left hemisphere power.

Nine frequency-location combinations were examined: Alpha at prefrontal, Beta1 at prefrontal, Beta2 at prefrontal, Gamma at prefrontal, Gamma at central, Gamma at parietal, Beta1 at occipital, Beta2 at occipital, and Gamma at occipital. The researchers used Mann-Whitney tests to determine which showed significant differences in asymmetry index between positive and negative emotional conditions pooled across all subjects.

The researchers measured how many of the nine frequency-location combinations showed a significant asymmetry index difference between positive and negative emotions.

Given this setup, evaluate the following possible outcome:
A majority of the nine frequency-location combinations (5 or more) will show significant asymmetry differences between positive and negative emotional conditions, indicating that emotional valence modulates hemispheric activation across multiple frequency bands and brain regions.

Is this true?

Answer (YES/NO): YES